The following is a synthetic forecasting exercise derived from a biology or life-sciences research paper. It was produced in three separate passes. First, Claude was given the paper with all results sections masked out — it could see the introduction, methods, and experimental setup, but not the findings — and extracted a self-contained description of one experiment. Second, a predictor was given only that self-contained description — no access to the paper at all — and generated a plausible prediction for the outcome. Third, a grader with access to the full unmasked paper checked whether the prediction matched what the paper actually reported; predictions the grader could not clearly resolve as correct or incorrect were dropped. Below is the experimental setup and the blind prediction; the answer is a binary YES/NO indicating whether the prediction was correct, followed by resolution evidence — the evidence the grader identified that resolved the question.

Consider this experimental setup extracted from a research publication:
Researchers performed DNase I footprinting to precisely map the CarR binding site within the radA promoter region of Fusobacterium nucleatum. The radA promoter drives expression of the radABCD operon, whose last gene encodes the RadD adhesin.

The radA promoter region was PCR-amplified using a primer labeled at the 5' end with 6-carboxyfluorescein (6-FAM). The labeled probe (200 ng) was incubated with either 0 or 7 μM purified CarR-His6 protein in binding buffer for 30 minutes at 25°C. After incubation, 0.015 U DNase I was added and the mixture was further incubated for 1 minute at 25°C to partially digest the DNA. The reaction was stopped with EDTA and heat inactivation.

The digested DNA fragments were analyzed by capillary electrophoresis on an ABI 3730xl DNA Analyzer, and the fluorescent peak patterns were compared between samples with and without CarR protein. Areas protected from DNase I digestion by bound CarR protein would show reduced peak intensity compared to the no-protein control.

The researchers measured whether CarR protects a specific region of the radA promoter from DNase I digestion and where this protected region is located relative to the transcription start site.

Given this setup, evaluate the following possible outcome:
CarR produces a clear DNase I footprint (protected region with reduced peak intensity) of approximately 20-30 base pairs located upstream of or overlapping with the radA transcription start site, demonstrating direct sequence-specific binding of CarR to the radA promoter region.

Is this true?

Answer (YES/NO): NO